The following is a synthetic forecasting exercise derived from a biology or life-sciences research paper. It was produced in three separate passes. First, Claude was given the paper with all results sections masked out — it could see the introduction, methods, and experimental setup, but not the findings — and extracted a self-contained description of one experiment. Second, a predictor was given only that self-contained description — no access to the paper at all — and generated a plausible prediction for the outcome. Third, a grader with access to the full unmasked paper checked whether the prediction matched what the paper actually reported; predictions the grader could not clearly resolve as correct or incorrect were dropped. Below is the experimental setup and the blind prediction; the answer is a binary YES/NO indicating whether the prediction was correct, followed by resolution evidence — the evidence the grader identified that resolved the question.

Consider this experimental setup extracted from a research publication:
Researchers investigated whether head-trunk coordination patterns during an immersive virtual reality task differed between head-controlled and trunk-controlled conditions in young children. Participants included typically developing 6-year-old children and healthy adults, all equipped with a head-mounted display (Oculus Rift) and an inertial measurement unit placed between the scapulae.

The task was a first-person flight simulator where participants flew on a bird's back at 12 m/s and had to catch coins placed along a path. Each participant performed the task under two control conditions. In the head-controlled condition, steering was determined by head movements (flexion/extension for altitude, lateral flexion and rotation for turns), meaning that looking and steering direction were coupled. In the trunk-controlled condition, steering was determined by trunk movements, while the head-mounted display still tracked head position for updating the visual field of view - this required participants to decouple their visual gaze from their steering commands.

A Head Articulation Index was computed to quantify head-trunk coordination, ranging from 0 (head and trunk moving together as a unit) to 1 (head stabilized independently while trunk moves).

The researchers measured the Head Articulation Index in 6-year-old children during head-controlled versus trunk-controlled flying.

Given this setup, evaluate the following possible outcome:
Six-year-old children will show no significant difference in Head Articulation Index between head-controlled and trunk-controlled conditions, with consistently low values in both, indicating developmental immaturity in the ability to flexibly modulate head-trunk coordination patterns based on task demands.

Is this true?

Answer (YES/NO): NO